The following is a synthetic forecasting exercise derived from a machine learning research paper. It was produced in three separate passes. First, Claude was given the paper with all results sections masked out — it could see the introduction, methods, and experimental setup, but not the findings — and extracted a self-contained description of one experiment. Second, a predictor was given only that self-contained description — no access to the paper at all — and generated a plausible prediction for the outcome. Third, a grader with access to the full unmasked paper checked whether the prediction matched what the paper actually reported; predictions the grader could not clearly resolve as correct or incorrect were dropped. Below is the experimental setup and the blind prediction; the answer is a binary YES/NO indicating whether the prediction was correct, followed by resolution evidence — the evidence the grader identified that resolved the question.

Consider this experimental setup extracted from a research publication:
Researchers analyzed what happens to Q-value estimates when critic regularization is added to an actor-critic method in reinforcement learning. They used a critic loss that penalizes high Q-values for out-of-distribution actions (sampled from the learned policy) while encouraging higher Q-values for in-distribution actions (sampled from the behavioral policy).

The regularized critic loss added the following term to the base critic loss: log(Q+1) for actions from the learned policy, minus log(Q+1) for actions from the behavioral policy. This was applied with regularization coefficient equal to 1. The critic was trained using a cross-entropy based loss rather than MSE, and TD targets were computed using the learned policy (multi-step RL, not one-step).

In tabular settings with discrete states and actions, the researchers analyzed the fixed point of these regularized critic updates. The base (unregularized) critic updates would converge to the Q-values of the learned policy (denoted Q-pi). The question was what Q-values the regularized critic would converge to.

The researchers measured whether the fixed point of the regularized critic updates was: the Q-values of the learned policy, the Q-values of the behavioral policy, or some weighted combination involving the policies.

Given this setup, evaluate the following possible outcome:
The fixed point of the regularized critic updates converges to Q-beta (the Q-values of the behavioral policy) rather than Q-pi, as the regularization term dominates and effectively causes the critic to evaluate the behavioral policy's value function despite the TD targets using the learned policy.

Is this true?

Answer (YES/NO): NO